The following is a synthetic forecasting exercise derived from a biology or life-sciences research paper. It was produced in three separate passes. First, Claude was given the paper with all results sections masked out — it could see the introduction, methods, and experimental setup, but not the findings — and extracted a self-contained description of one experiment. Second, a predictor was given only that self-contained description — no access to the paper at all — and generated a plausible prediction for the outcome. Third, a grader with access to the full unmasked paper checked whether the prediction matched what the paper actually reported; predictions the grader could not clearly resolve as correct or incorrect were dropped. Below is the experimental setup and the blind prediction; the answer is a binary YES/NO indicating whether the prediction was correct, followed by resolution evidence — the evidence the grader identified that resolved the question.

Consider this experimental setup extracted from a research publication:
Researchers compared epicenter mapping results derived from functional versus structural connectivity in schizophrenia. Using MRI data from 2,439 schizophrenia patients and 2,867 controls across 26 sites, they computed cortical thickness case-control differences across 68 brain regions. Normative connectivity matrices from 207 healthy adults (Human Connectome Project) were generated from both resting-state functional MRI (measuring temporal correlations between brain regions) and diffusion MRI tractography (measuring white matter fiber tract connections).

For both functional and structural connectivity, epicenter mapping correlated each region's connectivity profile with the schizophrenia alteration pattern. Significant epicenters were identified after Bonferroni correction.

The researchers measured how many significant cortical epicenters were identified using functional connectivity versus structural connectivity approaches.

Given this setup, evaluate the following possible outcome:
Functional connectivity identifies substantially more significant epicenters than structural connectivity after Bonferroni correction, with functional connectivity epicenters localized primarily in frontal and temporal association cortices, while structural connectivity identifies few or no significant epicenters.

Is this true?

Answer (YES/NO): YES